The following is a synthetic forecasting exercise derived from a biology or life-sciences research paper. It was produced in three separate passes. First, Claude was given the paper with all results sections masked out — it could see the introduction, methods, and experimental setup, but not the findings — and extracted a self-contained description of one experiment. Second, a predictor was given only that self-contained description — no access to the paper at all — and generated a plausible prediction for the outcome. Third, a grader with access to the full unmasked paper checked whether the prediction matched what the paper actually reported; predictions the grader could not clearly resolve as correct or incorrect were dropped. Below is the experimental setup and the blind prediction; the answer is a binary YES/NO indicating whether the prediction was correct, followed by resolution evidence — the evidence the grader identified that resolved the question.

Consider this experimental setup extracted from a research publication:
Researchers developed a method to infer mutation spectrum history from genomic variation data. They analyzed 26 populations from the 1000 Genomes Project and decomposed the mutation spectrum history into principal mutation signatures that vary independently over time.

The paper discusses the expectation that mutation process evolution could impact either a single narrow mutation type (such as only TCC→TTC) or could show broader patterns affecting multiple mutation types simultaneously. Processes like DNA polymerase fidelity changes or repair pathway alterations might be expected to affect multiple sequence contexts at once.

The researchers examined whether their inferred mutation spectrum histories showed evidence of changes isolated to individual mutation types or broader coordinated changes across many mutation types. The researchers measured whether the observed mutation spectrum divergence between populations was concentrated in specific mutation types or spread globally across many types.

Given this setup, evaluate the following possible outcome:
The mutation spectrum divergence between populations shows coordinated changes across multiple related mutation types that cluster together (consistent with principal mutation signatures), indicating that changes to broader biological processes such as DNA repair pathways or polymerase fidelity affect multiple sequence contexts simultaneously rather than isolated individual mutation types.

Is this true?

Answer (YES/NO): YES